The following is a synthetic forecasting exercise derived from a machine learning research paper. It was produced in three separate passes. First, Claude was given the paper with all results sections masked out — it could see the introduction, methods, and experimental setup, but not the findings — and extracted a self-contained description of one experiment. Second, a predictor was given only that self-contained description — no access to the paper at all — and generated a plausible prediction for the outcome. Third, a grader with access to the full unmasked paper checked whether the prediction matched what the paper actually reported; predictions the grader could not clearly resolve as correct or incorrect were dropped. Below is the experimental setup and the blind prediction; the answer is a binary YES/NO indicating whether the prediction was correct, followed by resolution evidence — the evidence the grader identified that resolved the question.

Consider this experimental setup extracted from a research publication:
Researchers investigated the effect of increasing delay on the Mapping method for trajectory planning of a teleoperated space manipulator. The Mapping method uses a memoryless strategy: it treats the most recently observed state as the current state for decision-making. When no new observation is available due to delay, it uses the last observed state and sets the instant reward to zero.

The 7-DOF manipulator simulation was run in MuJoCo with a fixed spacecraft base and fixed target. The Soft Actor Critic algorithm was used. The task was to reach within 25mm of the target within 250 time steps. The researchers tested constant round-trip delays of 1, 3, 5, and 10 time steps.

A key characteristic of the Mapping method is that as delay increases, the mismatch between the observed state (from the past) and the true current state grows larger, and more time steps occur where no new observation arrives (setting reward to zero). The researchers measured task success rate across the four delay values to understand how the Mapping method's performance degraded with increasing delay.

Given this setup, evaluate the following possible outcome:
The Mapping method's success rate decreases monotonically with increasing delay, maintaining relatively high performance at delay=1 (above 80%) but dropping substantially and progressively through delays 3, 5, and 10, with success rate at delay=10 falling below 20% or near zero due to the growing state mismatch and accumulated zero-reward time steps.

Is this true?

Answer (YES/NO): NO